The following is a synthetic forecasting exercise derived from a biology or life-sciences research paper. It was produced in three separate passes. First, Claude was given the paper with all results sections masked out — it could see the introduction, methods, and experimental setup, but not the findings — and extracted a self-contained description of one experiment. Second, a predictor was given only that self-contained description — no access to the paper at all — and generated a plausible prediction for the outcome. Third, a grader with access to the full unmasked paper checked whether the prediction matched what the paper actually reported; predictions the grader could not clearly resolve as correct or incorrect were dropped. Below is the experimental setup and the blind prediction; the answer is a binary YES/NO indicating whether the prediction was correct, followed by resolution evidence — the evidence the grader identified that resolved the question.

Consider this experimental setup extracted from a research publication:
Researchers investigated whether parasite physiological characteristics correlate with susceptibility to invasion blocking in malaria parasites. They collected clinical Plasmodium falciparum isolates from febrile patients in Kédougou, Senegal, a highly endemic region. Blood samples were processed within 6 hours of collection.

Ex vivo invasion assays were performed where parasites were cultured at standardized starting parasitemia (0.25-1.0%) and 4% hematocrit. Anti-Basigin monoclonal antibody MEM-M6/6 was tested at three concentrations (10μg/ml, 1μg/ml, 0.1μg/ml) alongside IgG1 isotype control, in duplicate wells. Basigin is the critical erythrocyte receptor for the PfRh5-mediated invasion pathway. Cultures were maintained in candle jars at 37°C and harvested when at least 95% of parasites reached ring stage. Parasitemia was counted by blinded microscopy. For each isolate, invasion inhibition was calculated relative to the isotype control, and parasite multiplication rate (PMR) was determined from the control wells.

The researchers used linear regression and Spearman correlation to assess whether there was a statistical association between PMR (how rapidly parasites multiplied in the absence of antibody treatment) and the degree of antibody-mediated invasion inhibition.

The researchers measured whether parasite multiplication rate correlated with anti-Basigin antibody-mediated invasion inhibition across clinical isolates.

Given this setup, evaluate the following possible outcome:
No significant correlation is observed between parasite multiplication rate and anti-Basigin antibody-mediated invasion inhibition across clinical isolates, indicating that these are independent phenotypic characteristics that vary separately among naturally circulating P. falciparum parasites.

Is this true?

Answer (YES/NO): YES